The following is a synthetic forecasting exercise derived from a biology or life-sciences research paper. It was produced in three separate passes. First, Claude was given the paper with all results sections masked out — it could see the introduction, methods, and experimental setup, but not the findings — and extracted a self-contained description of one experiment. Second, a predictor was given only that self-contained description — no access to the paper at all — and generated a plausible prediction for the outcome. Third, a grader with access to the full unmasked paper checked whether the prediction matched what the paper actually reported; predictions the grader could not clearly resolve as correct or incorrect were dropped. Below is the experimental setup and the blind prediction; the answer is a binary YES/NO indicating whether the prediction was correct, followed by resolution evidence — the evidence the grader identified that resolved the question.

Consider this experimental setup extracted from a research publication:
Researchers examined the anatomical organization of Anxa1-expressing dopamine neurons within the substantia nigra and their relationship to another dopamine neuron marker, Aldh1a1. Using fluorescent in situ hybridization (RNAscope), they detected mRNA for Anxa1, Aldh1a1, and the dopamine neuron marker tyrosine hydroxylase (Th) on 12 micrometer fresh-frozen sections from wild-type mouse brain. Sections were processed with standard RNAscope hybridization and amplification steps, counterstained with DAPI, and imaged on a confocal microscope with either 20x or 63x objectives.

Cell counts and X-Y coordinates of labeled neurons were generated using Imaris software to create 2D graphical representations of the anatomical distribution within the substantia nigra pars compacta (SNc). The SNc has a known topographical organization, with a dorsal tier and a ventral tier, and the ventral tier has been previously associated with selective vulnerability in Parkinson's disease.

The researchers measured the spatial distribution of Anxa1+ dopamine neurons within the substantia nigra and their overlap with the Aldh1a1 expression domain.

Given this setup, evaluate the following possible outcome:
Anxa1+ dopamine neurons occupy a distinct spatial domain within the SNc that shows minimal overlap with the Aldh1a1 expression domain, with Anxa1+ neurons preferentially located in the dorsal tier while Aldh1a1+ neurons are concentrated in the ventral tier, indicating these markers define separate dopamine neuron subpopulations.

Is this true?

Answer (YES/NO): NO